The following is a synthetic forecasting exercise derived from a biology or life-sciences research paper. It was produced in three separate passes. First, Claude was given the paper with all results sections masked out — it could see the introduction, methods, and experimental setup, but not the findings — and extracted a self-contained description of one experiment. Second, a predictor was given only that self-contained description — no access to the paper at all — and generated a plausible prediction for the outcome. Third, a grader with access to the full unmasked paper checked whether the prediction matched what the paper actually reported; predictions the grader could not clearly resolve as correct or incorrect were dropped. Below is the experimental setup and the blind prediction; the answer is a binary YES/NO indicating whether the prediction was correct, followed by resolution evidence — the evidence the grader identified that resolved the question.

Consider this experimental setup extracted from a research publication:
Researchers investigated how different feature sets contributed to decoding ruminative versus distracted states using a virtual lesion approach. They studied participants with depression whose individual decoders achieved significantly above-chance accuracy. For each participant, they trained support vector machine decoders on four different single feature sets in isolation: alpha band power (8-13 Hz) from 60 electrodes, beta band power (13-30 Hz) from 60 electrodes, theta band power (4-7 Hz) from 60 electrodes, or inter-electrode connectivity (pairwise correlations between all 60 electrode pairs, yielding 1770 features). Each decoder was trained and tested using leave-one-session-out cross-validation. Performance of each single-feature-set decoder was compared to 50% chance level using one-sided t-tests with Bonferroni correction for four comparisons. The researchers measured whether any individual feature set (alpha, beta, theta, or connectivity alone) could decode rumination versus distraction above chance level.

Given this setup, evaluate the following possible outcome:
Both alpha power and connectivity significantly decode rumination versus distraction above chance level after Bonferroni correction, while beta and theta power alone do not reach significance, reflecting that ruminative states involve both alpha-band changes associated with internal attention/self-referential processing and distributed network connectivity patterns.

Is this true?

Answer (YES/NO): NO